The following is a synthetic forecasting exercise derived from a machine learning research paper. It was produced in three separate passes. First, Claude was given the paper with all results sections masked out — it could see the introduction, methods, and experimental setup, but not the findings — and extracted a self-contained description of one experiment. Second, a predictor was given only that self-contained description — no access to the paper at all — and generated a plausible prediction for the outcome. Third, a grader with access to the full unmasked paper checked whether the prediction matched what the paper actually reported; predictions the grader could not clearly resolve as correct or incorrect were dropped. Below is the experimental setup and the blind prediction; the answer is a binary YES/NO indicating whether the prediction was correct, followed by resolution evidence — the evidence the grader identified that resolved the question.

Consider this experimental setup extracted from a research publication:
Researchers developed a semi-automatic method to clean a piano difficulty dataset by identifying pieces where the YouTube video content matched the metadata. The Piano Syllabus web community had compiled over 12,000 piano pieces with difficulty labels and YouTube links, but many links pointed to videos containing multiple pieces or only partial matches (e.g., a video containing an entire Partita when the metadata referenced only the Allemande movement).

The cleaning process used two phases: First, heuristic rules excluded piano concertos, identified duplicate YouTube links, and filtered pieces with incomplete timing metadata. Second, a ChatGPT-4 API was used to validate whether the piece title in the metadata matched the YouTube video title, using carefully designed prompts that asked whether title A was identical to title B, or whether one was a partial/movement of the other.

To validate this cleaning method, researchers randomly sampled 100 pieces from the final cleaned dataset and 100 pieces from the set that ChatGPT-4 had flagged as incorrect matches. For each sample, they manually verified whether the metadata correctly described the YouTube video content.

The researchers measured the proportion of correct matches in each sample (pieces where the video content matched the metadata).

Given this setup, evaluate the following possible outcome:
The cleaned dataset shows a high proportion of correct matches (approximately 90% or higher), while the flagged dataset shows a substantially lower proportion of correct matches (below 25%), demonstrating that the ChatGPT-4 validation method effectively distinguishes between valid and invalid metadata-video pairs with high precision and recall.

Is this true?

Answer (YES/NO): NO